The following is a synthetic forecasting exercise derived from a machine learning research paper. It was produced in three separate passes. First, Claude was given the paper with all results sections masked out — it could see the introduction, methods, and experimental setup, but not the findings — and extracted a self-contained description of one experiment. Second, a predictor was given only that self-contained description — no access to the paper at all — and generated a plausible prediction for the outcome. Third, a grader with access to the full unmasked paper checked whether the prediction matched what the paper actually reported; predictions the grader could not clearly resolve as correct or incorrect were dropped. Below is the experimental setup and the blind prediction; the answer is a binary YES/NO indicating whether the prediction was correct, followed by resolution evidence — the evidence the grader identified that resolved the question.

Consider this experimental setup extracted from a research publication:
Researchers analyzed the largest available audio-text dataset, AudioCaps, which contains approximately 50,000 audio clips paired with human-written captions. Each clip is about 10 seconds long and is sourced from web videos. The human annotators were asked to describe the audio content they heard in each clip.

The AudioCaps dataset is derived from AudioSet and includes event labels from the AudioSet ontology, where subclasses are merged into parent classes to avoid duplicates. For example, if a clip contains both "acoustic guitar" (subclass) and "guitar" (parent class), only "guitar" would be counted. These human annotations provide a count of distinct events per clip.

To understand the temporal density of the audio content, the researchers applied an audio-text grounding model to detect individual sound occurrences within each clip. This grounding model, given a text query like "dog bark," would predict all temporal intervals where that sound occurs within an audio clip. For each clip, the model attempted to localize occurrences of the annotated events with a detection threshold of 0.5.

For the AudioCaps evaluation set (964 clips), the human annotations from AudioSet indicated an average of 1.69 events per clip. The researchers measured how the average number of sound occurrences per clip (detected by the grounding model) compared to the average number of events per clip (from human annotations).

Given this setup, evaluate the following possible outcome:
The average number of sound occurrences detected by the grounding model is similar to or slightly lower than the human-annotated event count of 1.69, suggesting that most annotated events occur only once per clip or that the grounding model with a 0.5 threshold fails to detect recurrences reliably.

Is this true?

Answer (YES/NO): NO